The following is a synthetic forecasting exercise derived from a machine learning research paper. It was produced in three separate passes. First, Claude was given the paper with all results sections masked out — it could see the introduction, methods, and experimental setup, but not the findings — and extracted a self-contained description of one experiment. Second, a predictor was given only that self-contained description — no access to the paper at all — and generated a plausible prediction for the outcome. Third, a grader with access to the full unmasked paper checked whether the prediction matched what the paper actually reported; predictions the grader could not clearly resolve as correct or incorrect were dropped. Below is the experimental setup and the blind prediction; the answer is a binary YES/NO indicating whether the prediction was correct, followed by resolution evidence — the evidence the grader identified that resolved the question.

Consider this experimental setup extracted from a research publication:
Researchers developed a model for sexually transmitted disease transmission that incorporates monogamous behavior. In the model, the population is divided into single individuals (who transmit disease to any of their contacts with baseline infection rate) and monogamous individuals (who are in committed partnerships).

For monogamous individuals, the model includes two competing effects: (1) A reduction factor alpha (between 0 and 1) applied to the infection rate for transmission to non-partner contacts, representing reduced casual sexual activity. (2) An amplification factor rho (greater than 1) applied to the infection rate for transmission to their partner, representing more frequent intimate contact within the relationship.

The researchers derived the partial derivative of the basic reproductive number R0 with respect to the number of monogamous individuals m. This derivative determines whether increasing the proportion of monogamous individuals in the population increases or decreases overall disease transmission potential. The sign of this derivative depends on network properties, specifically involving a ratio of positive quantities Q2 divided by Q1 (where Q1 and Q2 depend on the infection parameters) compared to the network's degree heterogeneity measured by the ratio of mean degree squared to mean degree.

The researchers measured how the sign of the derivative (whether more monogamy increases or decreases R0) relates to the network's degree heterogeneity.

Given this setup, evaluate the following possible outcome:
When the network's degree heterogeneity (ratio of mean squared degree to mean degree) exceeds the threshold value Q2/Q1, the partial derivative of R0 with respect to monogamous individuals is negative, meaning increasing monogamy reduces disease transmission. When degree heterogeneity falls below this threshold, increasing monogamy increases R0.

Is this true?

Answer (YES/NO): NO